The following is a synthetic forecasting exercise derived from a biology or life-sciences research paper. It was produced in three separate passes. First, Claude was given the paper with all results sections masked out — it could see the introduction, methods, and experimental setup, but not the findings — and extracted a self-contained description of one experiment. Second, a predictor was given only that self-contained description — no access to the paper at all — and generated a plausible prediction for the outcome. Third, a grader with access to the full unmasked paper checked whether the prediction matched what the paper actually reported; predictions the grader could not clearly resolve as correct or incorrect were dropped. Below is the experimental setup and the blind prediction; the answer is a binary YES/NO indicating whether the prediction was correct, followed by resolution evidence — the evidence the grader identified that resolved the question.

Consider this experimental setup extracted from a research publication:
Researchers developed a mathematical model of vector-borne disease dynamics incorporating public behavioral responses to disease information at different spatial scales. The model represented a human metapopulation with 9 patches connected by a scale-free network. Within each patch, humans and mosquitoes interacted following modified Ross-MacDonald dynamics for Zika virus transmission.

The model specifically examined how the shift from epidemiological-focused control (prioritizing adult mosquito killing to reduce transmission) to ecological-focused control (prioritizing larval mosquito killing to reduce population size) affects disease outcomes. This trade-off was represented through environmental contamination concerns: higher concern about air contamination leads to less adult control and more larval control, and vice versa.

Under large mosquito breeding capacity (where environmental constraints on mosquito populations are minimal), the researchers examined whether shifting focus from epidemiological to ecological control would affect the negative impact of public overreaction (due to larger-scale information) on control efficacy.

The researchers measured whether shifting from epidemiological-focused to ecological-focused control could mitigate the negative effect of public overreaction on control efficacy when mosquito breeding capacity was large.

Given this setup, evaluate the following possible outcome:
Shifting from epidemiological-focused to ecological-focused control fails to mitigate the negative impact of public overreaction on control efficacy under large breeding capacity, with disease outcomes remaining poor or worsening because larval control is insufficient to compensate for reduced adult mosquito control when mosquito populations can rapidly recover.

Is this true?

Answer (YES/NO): NO